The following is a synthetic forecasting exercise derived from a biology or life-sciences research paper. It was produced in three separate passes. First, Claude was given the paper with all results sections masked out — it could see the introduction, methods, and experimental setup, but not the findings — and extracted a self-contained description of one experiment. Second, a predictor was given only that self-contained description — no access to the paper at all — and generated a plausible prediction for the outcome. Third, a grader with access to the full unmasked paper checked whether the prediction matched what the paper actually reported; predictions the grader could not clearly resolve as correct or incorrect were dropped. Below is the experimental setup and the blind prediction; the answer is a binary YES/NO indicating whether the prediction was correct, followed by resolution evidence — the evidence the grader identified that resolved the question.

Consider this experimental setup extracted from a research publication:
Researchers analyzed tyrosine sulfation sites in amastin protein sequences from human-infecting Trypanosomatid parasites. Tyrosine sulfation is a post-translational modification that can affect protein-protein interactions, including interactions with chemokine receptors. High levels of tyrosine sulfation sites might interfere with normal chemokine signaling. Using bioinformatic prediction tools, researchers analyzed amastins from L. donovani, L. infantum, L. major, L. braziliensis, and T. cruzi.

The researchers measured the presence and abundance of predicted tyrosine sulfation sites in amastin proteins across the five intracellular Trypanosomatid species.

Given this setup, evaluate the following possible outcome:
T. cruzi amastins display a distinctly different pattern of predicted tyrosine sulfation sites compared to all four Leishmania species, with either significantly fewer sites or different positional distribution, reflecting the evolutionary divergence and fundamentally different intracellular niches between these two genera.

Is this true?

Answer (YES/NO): NO